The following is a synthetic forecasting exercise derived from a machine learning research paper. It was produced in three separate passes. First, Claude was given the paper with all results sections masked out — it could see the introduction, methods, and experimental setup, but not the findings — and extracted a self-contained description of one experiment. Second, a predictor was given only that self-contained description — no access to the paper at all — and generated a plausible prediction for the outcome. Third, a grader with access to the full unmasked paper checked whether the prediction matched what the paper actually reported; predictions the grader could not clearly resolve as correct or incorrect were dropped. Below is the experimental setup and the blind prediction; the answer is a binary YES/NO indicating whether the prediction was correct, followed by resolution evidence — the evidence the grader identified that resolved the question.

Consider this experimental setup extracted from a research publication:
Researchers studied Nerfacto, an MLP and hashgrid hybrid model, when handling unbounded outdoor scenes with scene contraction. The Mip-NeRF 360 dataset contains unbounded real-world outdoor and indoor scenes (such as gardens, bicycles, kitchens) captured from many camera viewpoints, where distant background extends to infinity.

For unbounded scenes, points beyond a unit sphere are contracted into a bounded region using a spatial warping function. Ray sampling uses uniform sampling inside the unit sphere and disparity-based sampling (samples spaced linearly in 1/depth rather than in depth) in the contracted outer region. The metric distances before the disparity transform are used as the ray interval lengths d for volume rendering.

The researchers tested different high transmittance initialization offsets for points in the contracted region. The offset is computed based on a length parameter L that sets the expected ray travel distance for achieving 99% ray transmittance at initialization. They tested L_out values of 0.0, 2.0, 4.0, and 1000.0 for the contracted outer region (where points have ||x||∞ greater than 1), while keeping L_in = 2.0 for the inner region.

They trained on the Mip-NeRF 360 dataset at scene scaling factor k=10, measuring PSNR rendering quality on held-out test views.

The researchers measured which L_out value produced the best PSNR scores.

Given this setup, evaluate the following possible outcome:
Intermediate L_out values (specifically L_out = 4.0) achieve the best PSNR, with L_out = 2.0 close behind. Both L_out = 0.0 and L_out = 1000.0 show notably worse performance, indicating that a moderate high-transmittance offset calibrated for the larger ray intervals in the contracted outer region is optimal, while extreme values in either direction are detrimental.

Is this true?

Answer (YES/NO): NO